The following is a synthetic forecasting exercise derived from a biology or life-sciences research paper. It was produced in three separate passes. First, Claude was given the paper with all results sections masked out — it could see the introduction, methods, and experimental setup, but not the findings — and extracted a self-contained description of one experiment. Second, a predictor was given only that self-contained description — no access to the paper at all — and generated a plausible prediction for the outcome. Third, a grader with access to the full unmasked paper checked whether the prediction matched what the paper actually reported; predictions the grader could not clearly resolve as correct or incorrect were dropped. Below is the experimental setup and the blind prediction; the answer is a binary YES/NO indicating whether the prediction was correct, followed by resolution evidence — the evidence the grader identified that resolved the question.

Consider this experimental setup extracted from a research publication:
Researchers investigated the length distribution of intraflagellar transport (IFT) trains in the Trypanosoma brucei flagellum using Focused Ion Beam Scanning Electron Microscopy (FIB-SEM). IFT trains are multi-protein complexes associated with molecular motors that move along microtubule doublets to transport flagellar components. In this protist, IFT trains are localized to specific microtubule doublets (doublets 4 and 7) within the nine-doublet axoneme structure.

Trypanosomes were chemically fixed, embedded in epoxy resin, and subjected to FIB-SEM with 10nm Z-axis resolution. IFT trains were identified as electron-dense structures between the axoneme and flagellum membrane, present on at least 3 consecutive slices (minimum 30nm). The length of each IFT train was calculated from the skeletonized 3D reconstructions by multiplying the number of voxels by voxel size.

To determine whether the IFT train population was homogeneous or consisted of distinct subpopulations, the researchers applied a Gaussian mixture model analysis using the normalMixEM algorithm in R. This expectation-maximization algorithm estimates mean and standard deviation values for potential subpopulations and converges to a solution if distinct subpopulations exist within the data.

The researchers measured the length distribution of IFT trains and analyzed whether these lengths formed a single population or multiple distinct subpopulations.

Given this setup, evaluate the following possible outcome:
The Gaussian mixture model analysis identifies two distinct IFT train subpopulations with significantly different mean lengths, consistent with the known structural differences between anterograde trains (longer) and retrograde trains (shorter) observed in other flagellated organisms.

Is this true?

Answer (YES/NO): NO